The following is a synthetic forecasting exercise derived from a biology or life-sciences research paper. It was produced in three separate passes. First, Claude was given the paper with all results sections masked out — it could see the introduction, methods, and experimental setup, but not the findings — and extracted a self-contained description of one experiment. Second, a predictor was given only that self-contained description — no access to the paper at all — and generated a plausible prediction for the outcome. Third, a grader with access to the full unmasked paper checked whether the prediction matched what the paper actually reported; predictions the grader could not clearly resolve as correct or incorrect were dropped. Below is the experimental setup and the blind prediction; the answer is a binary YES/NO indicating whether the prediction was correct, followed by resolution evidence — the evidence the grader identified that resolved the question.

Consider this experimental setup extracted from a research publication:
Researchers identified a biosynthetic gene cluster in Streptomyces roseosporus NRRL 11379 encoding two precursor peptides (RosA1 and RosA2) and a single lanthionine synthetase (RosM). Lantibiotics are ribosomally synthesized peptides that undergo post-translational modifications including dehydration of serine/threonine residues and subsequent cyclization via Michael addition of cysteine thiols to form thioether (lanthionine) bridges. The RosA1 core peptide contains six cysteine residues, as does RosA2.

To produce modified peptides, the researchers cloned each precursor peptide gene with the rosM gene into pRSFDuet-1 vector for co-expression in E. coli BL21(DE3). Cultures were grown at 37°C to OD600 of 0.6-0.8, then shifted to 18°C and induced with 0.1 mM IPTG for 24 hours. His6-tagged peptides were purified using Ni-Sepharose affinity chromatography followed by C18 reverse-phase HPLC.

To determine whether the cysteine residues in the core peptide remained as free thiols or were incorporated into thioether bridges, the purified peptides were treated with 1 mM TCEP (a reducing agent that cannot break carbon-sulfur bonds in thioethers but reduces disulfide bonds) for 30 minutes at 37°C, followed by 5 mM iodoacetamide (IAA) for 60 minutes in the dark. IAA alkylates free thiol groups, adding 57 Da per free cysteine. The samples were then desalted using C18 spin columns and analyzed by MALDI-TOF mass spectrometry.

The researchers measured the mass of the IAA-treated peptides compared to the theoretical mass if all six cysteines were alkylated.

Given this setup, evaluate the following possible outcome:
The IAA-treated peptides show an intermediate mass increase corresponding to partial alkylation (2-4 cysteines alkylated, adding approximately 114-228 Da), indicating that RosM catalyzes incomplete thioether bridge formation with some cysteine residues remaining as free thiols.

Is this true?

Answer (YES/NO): NO